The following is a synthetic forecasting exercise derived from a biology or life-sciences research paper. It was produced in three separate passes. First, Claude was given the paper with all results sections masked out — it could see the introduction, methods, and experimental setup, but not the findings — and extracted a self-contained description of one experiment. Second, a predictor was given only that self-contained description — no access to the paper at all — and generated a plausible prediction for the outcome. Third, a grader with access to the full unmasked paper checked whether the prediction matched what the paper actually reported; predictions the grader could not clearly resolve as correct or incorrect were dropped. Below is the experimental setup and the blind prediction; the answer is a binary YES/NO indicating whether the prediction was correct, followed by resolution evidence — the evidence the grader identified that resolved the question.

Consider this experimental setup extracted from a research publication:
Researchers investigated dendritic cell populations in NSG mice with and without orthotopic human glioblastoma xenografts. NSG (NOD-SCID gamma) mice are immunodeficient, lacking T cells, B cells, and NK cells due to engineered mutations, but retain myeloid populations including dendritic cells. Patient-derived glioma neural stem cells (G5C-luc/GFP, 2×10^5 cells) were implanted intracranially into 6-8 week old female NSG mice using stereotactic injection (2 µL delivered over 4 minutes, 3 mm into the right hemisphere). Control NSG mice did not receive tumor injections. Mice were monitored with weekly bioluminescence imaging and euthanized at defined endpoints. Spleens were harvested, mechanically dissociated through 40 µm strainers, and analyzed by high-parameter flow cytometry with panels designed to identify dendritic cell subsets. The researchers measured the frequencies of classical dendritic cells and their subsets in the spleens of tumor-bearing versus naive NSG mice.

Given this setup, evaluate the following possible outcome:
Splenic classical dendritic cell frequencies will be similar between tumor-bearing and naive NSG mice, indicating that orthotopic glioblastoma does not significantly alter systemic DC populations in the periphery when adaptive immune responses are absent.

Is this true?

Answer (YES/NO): YES